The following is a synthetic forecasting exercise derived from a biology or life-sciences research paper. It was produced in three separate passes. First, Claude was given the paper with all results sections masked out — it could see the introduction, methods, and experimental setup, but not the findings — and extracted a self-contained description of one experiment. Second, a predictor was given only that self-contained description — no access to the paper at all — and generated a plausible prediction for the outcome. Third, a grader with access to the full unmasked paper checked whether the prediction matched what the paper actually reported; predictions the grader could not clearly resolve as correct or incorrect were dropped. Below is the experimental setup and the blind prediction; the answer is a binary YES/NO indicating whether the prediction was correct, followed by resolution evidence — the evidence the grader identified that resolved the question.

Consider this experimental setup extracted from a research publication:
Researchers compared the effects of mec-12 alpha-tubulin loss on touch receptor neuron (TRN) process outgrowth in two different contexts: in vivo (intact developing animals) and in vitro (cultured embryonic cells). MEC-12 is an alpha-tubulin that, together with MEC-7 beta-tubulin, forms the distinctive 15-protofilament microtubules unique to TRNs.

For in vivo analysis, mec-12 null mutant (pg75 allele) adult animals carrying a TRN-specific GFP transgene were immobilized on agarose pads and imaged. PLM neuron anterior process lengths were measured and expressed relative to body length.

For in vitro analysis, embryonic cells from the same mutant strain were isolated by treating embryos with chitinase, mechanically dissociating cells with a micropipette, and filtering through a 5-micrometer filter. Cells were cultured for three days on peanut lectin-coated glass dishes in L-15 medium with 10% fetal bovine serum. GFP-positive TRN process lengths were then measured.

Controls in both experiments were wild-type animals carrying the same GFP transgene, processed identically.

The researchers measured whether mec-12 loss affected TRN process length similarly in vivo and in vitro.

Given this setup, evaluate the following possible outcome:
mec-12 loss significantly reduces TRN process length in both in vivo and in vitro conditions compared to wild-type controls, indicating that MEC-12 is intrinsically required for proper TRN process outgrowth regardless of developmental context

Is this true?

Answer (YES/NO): NO